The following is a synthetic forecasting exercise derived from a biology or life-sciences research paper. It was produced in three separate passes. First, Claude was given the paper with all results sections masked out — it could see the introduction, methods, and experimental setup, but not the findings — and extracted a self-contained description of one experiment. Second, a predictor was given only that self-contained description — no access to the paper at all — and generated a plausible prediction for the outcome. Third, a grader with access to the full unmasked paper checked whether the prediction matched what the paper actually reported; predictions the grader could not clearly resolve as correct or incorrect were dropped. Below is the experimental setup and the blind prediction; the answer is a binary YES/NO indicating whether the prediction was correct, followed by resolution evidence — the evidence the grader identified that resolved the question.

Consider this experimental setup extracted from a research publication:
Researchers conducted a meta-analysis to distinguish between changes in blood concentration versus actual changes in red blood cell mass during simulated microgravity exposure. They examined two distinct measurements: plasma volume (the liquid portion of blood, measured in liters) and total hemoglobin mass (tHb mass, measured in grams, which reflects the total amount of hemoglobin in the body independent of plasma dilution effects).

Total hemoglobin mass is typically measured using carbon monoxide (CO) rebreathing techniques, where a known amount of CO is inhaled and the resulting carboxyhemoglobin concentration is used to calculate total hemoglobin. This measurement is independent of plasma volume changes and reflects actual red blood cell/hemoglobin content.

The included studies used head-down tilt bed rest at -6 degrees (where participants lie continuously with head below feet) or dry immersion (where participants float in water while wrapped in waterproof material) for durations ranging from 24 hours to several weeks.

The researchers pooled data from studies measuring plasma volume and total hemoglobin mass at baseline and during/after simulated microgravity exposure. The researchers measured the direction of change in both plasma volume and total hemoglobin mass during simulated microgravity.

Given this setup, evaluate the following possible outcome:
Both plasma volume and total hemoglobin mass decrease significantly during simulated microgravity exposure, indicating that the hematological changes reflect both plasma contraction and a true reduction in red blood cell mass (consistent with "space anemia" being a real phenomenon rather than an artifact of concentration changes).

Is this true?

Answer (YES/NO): YES